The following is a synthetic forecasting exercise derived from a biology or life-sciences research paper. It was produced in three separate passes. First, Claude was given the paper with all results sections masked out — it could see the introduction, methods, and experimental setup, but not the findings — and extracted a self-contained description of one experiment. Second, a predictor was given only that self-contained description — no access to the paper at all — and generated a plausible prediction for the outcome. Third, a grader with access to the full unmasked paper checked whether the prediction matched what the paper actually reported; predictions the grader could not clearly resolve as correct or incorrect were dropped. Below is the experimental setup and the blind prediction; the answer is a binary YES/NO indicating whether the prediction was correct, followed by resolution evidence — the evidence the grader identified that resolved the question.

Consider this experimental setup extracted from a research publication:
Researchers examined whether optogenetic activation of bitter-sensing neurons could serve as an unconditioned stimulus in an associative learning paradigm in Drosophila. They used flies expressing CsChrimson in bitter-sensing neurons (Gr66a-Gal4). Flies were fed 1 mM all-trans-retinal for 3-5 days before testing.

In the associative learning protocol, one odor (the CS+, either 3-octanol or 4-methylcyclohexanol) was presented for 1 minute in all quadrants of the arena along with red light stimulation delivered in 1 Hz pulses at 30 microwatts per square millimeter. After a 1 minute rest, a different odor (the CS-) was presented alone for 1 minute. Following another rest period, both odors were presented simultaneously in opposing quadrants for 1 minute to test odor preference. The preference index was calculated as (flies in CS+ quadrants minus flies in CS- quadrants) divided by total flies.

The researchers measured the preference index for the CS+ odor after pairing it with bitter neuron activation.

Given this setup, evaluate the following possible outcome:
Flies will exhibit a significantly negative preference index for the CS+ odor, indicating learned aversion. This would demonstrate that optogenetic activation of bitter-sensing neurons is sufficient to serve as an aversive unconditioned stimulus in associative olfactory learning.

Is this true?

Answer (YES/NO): YES